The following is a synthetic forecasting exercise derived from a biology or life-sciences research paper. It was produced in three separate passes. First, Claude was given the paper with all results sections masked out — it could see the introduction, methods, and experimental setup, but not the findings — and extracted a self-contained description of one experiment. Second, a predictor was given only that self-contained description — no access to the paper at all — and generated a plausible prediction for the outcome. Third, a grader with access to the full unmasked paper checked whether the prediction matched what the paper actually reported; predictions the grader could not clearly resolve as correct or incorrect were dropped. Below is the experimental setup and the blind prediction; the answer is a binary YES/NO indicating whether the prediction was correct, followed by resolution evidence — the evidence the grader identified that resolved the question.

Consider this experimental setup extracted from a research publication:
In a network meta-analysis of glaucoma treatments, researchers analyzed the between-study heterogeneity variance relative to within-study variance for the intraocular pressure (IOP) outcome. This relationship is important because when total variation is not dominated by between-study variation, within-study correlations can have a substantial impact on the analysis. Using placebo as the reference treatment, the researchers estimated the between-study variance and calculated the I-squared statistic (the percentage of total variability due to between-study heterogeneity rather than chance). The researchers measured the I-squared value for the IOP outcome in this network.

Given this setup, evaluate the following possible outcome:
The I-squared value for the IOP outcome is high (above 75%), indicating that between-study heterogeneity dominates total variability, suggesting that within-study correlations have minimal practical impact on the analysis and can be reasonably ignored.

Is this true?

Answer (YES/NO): NO